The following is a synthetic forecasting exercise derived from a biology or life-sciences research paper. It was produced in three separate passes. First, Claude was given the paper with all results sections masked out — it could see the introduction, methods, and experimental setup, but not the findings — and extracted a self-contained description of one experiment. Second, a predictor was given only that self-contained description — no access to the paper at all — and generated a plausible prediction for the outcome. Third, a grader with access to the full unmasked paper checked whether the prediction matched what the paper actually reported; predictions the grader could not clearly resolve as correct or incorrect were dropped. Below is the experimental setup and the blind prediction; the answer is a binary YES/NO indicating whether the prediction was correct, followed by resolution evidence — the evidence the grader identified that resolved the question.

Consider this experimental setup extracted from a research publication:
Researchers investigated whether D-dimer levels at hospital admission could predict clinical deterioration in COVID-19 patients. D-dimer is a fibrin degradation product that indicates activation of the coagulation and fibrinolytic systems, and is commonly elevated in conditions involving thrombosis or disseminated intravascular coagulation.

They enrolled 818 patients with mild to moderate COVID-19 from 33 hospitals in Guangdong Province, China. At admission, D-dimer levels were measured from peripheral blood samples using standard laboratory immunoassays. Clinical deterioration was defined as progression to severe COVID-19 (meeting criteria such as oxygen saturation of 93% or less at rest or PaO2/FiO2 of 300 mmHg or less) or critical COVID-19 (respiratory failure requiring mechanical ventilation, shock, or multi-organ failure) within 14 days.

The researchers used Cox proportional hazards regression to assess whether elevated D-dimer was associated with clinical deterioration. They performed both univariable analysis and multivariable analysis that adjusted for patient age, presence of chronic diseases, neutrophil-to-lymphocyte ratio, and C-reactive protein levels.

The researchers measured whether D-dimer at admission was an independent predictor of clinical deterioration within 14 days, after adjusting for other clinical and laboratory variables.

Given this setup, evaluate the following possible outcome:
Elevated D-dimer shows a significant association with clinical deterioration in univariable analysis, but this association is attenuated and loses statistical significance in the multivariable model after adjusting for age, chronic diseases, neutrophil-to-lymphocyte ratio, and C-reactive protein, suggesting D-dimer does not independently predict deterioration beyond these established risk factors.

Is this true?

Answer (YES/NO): NO